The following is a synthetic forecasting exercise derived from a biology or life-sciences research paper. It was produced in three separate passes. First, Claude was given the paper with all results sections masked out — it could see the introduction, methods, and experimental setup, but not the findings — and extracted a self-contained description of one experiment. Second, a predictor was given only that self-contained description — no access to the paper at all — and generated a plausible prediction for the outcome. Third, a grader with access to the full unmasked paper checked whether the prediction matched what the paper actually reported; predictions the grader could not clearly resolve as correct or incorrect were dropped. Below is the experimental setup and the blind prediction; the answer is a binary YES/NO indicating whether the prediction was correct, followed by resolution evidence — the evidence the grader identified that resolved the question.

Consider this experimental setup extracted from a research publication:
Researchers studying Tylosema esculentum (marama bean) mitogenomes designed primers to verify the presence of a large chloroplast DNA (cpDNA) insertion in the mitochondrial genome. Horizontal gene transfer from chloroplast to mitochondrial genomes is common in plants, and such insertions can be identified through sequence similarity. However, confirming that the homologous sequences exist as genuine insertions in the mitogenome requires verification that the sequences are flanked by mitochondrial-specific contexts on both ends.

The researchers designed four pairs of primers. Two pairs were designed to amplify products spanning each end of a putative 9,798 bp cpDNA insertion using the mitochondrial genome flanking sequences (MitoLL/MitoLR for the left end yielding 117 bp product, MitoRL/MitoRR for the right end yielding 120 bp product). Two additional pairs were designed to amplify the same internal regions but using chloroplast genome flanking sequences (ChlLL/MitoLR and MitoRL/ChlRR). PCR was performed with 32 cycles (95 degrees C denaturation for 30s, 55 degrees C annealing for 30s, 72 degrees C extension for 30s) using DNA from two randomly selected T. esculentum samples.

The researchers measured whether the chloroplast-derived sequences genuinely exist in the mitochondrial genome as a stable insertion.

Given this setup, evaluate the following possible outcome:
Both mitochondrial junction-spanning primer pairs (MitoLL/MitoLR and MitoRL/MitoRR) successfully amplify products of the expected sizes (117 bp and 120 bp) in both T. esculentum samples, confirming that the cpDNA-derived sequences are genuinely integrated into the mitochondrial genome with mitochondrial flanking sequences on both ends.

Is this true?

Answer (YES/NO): YES